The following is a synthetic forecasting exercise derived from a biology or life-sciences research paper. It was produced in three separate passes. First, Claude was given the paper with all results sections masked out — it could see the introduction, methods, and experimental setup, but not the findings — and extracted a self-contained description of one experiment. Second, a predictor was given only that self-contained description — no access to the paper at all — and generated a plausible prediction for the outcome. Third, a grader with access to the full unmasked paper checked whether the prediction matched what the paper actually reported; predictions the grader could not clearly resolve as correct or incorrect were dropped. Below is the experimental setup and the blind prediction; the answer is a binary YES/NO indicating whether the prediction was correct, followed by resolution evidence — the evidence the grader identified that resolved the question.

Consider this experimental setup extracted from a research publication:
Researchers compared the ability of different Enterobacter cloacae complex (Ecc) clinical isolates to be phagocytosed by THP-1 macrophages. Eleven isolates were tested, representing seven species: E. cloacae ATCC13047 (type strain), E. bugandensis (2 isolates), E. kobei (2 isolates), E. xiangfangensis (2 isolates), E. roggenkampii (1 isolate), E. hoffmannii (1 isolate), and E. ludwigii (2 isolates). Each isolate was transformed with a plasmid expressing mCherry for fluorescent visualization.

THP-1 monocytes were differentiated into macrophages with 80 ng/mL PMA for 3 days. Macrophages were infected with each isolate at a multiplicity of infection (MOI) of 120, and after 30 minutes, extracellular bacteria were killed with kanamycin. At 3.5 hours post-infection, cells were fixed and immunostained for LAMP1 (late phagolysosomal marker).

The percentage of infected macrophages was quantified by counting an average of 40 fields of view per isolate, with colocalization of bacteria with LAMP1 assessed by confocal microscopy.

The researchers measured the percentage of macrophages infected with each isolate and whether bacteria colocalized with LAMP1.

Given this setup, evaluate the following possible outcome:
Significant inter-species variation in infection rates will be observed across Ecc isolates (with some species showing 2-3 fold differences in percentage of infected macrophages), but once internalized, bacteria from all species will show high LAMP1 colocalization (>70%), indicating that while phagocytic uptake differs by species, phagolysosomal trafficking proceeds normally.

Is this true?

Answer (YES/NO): NO